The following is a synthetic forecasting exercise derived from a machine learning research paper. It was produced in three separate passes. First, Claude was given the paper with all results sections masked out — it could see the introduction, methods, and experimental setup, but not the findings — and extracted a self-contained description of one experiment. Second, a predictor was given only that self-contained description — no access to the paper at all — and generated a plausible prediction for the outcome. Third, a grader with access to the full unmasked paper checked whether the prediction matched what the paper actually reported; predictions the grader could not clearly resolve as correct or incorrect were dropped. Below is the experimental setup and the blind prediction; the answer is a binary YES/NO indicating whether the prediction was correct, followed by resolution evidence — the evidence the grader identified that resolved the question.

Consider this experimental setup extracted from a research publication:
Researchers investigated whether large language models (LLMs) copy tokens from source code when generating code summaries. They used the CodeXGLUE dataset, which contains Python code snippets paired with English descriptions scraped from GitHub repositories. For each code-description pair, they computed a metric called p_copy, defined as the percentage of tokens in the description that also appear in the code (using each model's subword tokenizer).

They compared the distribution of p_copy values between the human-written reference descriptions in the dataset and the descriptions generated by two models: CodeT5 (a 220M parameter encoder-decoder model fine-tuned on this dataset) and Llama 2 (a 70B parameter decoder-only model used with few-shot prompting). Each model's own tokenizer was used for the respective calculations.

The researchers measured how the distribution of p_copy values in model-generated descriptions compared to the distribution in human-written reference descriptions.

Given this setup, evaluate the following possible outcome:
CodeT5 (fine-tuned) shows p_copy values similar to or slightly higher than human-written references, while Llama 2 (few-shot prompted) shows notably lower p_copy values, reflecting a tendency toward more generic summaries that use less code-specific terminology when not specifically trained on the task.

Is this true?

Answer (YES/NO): NO